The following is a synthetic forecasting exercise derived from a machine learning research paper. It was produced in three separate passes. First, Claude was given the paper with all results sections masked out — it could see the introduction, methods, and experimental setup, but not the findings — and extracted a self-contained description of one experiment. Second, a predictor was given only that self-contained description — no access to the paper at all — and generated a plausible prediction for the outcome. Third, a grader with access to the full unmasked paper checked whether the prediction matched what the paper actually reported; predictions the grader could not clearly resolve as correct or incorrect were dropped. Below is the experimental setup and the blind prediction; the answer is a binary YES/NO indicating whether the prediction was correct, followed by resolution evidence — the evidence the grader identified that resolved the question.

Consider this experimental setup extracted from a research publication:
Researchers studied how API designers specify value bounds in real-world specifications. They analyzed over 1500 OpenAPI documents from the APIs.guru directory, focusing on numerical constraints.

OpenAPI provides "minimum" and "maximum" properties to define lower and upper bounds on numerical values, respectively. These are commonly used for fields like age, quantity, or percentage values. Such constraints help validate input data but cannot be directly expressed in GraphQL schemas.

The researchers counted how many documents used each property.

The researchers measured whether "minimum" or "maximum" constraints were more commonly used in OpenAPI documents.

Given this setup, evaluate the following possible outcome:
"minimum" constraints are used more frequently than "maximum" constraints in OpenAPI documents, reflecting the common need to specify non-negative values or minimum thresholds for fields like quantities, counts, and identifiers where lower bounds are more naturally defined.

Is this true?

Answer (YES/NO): YES